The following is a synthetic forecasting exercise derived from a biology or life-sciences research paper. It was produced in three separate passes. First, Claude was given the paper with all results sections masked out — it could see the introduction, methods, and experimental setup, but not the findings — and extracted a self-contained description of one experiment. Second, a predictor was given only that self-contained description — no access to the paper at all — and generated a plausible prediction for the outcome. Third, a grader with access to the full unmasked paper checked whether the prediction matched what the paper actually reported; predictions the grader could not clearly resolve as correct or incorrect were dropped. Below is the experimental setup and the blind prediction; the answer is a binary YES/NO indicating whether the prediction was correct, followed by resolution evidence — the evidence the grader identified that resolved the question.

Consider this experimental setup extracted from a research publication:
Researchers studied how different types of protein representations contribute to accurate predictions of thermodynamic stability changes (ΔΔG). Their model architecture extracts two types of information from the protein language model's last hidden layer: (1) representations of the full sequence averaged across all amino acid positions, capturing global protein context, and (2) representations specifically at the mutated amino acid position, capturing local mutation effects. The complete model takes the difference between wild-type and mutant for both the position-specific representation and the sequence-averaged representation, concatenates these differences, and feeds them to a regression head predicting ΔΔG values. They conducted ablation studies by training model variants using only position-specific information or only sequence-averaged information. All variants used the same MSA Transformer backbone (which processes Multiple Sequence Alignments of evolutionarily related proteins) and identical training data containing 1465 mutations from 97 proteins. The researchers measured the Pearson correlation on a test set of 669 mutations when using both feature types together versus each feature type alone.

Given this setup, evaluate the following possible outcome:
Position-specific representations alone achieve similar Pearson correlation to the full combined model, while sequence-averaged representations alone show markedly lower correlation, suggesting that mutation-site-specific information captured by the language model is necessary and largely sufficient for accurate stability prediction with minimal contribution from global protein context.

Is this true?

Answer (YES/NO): NO